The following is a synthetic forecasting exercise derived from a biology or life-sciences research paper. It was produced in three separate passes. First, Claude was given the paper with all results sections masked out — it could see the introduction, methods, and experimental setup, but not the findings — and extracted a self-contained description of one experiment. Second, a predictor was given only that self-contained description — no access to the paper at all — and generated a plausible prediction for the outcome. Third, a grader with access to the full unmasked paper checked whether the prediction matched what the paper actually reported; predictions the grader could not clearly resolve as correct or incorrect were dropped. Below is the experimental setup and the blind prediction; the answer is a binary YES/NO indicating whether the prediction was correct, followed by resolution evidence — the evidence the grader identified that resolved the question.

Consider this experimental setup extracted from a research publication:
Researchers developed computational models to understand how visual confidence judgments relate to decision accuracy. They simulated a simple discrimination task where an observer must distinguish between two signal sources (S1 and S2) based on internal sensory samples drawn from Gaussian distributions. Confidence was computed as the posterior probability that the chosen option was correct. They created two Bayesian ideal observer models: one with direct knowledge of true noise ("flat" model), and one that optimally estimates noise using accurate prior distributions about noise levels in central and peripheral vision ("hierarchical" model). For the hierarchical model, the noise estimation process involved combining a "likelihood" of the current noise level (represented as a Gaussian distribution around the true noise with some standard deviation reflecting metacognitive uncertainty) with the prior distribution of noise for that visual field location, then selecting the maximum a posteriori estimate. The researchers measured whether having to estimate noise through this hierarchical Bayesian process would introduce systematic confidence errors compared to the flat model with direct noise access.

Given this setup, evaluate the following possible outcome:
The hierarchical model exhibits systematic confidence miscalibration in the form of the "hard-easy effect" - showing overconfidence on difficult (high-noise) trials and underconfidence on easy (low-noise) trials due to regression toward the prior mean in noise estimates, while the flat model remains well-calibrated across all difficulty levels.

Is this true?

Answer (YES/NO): YES